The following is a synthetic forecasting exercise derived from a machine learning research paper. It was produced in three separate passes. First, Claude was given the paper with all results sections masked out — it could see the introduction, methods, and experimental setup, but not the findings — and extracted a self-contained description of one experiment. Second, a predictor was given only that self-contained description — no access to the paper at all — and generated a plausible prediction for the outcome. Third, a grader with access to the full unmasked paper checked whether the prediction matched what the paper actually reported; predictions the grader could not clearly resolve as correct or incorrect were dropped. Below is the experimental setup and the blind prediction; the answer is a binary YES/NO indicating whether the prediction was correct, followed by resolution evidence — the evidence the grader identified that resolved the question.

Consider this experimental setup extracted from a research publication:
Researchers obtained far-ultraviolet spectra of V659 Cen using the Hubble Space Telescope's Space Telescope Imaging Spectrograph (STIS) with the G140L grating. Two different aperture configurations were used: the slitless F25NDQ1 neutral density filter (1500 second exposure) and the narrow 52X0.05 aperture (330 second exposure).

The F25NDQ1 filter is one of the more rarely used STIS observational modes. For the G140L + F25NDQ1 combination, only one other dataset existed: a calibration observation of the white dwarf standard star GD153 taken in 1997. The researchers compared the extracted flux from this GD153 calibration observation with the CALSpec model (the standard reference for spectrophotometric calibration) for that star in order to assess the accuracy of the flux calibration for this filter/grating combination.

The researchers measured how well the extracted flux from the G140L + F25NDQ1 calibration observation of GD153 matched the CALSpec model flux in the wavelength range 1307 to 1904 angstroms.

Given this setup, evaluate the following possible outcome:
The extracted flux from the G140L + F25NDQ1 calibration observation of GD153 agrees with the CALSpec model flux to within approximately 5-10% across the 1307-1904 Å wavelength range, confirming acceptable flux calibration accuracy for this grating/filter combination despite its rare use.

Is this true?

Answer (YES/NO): NO